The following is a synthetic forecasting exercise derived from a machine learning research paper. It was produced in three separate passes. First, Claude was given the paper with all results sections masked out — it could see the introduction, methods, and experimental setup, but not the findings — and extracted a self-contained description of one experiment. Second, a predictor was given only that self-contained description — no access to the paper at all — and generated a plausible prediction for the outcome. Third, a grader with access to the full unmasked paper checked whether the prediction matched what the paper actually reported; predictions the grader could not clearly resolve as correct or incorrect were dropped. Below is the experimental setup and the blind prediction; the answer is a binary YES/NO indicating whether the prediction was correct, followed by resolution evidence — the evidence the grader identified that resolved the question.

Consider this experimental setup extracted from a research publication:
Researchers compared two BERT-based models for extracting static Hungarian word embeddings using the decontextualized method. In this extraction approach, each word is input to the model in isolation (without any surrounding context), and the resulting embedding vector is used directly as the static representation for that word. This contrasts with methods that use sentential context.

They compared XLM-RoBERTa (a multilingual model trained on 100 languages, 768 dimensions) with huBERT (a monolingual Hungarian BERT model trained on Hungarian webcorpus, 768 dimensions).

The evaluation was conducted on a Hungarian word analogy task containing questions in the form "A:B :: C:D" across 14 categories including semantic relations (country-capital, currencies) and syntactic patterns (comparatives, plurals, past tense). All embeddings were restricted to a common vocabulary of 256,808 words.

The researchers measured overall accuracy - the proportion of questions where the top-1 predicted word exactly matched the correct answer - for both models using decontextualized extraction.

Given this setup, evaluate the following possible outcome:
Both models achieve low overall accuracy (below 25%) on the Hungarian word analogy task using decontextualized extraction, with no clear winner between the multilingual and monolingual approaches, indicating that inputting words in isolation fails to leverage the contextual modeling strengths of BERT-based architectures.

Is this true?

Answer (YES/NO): NO